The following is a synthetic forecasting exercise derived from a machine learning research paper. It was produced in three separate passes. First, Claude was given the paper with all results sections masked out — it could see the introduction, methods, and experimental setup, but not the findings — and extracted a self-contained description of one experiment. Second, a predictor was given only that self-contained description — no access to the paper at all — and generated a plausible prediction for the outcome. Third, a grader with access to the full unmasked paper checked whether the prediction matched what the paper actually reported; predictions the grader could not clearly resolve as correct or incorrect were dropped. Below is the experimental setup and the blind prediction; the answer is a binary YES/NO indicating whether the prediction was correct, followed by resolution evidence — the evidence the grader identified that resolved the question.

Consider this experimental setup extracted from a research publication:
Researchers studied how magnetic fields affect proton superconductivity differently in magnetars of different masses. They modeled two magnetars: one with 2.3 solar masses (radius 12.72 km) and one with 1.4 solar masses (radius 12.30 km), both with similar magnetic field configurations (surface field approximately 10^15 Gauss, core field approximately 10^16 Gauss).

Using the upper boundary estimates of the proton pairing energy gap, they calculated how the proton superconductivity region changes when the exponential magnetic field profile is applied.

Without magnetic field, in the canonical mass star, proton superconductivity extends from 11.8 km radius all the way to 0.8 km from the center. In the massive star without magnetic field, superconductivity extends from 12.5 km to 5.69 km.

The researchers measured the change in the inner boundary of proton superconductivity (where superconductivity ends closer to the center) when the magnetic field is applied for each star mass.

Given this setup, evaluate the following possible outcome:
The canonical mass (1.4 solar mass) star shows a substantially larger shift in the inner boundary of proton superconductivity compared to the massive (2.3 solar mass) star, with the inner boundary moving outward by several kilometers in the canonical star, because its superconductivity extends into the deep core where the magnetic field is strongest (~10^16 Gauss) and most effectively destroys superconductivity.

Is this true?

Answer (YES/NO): YES